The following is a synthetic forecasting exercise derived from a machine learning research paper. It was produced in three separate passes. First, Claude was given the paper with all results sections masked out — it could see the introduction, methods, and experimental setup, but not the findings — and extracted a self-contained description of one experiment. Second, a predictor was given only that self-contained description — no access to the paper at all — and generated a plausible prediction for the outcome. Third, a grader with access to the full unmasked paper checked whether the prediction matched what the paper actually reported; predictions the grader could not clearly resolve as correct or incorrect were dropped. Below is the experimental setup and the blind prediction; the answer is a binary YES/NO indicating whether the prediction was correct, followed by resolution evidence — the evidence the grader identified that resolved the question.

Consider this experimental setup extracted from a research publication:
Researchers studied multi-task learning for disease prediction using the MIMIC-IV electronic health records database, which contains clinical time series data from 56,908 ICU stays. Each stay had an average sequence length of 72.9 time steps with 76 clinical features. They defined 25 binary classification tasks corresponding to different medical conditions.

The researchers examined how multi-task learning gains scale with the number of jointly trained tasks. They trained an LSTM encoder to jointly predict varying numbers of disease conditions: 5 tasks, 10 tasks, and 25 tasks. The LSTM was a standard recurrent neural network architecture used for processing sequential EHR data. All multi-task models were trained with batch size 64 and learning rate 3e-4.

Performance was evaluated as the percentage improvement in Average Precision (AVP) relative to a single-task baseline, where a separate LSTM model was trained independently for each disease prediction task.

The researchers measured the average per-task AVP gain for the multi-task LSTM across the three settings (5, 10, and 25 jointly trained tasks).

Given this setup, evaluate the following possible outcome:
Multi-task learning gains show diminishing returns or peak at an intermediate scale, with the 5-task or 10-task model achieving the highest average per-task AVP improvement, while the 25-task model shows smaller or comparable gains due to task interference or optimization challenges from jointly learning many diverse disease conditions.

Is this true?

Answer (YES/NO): NO